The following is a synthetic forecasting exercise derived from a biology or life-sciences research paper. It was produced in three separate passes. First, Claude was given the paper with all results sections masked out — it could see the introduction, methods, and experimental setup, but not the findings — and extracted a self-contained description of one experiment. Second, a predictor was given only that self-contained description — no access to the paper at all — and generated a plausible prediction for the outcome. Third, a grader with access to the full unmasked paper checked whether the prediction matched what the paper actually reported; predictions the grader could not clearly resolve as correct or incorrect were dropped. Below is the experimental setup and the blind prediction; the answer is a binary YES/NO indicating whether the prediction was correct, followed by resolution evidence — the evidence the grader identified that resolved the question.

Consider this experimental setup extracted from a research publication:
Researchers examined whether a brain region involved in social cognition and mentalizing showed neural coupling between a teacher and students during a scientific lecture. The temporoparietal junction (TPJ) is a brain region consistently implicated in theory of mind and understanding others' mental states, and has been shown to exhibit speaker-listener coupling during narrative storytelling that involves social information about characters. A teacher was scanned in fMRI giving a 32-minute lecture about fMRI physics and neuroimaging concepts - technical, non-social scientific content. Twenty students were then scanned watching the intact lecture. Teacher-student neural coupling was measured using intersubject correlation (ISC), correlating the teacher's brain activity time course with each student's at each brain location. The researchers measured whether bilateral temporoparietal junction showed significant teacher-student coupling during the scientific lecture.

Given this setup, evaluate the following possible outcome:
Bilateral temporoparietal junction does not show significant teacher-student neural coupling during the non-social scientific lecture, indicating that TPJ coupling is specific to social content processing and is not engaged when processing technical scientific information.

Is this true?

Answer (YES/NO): YES